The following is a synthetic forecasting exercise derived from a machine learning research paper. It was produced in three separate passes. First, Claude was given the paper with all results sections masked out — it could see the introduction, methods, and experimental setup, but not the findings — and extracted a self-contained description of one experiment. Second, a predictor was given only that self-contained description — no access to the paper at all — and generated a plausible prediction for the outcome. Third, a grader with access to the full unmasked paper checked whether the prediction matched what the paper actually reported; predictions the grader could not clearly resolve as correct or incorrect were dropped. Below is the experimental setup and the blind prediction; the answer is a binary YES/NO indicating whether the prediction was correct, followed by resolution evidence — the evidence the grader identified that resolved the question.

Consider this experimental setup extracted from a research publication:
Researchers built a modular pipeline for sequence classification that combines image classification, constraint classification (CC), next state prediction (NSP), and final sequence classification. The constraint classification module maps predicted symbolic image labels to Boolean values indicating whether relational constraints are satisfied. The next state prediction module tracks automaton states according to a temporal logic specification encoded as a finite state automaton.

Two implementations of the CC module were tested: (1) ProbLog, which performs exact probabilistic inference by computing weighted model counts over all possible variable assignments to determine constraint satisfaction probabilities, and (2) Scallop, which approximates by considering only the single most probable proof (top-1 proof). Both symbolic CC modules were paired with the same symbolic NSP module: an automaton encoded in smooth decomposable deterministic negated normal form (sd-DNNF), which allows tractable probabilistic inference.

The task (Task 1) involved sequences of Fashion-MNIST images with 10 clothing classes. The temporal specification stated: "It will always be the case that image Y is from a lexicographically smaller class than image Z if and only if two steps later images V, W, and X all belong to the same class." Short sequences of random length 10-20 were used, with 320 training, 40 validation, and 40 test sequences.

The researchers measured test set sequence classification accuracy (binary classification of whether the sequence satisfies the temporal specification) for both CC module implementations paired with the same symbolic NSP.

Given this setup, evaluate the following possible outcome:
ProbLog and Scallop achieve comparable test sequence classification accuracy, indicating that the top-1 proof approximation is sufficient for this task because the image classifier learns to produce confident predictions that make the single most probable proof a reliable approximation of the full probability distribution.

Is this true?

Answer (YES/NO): NO